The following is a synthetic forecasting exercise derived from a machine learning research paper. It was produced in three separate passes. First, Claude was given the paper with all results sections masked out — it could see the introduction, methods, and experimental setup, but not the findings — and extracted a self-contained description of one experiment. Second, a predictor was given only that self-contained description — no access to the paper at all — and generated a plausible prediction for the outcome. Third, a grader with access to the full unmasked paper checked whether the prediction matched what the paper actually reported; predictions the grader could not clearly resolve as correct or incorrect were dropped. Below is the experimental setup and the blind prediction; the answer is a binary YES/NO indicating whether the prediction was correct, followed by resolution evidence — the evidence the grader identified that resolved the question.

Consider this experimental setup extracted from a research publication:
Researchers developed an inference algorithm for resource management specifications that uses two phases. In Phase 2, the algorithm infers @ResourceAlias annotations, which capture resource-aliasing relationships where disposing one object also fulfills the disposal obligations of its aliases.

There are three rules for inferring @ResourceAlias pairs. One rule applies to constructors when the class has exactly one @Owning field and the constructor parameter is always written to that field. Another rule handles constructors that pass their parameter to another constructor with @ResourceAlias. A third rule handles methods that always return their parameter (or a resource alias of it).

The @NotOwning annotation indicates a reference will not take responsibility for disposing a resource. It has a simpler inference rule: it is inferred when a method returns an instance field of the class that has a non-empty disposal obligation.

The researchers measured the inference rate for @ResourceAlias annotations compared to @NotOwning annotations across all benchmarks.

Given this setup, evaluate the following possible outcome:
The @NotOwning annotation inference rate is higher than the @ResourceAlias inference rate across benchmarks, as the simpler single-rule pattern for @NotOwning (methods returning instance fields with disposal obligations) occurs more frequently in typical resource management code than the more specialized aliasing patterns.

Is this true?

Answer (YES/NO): YES